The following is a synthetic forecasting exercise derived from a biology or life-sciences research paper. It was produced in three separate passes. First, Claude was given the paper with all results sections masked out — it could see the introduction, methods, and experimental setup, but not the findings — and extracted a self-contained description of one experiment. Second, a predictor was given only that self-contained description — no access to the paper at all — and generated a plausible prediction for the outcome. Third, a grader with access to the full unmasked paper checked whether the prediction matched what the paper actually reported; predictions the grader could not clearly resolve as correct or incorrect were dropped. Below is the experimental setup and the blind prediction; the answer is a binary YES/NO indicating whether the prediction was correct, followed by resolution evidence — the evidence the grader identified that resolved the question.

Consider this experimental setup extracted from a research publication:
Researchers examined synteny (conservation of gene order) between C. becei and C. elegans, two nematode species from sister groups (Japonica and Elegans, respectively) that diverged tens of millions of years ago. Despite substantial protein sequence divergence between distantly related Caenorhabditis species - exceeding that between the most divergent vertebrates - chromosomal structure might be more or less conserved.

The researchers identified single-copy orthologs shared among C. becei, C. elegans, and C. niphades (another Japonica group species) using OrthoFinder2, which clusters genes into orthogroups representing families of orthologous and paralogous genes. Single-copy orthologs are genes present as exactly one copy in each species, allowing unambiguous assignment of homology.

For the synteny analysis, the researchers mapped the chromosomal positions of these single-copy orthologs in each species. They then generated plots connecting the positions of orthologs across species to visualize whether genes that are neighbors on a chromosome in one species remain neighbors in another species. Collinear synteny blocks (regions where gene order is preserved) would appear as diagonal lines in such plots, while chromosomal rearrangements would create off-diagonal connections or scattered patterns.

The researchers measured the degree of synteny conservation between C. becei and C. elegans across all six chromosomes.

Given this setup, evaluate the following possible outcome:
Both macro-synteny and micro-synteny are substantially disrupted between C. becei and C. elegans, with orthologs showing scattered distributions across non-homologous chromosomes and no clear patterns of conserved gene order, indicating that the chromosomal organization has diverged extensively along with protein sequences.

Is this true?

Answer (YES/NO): NO